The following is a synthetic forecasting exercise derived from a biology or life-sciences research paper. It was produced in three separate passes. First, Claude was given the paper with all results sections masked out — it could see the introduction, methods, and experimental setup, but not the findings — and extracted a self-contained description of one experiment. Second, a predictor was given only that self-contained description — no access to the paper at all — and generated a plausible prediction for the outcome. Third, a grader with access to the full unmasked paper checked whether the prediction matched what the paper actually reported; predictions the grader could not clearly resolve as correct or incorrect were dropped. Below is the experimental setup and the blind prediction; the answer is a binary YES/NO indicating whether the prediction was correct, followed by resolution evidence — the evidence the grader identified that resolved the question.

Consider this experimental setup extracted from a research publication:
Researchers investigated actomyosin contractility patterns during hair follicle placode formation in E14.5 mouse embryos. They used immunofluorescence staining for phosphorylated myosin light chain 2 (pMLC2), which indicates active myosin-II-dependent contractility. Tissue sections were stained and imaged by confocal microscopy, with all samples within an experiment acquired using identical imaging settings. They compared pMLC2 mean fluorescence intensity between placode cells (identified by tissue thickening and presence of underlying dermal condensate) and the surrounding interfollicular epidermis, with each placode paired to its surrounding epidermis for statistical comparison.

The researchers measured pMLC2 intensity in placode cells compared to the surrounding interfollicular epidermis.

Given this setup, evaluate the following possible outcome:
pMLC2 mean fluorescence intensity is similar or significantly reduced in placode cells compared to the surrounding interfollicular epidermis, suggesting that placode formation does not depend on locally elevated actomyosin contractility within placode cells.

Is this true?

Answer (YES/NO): YES